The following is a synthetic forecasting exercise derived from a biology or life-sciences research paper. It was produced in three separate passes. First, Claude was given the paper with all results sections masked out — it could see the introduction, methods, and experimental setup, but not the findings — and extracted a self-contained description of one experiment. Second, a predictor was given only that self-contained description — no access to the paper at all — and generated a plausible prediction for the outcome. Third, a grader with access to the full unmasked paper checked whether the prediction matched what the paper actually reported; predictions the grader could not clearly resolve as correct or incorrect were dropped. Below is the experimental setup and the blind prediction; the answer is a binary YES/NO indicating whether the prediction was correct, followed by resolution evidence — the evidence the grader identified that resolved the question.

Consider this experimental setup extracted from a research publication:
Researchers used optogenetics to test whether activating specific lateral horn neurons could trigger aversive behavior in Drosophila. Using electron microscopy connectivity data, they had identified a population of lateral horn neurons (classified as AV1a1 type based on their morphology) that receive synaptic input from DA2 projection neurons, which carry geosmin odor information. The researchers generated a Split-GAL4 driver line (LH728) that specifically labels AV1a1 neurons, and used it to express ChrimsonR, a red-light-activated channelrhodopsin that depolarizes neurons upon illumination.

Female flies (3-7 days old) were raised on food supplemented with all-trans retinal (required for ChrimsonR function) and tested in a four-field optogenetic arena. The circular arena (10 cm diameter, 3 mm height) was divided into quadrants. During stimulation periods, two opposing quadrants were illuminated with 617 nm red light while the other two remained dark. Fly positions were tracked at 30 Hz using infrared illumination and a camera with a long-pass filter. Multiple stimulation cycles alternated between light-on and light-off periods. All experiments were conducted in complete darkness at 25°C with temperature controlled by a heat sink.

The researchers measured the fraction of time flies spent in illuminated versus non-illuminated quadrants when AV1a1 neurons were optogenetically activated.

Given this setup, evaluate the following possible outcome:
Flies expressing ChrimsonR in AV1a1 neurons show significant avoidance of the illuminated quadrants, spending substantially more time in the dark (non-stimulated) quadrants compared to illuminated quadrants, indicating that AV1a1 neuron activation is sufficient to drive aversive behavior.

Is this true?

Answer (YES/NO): YES